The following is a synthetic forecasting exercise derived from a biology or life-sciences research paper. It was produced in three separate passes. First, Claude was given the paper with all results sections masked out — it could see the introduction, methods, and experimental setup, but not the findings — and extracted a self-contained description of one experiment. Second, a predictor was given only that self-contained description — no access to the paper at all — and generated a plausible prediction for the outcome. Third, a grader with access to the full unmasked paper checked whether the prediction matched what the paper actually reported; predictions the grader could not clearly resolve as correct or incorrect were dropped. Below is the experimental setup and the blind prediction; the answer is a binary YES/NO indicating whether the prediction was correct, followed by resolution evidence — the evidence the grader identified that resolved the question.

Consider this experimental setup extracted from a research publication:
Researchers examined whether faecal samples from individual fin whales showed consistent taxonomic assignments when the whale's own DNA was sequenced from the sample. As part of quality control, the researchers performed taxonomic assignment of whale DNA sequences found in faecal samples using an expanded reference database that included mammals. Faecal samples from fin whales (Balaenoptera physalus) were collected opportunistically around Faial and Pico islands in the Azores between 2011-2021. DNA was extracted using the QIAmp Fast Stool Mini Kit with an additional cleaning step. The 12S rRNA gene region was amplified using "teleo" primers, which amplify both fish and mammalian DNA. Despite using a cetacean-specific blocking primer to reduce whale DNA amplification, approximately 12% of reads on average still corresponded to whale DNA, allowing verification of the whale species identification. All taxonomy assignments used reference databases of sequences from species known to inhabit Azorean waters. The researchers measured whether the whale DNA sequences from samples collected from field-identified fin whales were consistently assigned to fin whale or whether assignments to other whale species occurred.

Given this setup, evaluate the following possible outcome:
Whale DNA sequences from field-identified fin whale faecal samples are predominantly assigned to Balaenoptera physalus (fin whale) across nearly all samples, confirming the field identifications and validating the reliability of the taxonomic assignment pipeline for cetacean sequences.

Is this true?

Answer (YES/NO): NO